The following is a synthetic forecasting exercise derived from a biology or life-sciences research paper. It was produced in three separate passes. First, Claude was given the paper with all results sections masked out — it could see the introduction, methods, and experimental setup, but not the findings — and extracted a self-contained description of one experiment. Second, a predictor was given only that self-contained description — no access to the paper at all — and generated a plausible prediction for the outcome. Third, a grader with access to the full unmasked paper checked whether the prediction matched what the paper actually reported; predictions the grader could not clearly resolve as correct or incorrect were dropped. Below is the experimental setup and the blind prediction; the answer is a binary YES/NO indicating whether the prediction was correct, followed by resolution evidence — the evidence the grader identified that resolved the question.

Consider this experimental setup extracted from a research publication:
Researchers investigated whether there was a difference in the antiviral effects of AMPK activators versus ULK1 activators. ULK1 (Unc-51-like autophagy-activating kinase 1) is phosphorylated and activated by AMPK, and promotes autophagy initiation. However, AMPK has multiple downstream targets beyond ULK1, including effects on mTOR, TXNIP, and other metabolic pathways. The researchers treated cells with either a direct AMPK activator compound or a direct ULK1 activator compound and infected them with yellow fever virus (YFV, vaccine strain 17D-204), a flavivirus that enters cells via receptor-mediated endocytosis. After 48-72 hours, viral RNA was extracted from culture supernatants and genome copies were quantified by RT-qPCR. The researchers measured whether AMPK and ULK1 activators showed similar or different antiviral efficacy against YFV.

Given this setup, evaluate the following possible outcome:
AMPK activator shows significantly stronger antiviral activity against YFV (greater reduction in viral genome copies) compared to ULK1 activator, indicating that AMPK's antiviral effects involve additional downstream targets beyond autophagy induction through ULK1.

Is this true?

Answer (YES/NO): NO